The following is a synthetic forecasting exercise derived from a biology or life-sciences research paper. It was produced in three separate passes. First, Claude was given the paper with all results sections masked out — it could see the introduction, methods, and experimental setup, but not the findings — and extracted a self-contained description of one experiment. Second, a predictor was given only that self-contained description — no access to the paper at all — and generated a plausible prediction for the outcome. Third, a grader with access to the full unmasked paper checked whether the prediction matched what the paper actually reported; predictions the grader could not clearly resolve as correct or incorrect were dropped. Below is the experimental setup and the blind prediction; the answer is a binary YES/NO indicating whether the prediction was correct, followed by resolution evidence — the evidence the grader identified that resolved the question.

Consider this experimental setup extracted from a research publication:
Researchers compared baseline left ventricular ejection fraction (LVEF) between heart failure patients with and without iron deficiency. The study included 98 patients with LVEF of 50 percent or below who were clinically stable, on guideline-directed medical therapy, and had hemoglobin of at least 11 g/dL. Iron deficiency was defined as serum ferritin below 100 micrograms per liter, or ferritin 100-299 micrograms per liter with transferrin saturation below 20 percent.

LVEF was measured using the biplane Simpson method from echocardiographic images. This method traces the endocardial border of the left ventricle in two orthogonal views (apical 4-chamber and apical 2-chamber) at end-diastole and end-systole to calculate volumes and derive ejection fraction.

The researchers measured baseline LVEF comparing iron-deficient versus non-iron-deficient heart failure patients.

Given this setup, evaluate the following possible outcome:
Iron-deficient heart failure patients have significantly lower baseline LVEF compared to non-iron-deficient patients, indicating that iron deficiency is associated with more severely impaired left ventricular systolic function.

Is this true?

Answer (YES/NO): NO